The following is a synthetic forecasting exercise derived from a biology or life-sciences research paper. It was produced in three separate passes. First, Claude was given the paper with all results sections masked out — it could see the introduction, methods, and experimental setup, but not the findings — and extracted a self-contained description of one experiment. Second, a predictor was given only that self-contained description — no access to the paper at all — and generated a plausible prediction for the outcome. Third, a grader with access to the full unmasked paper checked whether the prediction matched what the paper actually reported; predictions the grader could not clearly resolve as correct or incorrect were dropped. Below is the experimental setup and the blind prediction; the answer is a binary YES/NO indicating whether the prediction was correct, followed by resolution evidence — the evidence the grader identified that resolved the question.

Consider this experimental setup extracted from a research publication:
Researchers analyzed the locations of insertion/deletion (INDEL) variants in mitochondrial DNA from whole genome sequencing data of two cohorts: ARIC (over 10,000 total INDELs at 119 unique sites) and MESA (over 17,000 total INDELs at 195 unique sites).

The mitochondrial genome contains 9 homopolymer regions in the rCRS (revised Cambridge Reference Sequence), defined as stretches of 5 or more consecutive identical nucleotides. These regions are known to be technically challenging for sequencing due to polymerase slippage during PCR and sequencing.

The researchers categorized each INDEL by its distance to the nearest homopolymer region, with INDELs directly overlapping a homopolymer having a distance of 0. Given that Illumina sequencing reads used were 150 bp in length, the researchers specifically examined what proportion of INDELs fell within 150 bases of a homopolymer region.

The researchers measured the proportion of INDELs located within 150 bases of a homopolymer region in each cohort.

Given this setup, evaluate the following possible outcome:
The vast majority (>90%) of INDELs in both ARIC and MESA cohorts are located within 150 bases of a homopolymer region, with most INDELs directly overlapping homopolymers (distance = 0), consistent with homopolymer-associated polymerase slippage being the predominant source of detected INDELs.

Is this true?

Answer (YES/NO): NO